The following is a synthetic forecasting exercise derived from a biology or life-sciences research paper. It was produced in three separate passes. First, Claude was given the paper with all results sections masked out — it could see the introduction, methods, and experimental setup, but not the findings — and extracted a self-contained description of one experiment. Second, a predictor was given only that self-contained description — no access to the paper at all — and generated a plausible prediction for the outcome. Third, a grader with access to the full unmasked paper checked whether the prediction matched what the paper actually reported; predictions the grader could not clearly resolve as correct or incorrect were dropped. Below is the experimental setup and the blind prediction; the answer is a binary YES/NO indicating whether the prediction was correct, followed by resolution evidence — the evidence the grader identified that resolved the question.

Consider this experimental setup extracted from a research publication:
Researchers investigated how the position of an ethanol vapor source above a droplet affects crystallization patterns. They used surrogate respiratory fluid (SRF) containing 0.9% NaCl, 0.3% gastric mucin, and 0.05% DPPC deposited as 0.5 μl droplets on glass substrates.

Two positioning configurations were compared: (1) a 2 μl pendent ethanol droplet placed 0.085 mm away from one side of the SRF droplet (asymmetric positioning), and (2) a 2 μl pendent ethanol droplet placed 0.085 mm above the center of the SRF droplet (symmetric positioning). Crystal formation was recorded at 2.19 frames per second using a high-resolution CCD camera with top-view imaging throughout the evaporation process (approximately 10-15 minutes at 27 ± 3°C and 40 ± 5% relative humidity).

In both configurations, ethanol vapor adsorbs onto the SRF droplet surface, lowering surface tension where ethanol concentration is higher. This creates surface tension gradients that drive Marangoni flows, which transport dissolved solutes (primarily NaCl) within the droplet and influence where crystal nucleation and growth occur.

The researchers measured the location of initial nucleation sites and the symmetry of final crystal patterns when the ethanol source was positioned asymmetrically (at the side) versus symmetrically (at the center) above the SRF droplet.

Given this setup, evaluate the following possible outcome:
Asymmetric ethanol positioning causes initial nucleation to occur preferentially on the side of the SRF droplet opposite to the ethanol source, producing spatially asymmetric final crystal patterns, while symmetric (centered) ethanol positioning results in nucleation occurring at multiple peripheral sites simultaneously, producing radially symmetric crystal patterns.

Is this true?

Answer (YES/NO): NO